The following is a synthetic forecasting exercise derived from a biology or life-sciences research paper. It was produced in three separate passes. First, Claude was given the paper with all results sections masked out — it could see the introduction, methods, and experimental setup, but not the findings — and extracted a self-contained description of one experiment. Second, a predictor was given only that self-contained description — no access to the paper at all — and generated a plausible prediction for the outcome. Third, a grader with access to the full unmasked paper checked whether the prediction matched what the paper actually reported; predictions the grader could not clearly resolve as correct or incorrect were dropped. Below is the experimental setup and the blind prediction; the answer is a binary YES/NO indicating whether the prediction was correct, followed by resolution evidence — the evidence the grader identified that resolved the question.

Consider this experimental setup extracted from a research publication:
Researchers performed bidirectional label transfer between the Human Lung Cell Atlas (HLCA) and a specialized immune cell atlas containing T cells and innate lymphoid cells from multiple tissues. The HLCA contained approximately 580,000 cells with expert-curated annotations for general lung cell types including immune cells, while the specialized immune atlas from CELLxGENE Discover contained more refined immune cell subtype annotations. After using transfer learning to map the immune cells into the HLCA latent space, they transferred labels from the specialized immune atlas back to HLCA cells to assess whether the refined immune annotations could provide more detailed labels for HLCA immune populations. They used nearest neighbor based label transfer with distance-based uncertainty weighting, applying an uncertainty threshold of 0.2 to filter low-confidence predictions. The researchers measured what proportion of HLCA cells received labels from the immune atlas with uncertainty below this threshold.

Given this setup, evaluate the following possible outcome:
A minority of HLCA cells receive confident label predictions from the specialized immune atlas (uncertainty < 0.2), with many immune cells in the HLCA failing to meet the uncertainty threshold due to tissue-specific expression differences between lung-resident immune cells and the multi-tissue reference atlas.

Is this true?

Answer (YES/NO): YES